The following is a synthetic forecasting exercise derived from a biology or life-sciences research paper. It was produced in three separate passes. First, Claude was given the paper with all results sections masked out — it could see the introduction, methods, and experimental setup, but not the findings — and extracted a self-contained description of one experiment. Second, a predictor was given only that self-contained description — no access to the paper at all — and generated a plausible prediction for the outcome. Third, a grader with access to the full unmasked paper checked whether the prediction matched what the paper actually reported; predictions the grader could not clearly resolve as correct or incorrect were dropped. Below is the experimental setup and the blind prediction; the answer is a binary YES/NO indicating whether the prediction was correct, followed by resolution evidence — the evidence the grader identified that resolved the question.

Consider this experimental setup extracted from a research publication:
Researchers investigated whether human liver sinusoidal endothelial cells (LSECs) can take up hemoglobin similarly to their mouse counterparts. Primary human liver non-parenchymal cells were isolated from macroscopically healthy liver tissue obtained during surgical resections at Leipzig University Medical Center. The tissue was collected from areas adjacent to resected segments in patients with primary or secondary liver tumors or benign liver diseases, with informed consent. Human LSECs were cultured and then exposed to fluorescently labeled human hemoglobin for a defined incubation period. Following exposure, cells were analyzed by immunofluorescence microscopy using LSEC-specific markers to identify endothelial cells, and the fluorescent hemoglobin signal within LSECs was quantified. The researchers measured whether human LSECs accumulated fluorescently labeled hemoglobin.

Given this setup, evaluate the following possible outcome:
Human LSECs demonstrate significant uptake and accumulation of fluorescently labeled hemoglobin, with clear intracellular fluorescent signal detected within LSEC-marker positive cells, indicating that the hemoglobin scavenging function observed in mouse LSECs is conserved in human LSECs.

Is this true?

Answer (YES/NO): YES